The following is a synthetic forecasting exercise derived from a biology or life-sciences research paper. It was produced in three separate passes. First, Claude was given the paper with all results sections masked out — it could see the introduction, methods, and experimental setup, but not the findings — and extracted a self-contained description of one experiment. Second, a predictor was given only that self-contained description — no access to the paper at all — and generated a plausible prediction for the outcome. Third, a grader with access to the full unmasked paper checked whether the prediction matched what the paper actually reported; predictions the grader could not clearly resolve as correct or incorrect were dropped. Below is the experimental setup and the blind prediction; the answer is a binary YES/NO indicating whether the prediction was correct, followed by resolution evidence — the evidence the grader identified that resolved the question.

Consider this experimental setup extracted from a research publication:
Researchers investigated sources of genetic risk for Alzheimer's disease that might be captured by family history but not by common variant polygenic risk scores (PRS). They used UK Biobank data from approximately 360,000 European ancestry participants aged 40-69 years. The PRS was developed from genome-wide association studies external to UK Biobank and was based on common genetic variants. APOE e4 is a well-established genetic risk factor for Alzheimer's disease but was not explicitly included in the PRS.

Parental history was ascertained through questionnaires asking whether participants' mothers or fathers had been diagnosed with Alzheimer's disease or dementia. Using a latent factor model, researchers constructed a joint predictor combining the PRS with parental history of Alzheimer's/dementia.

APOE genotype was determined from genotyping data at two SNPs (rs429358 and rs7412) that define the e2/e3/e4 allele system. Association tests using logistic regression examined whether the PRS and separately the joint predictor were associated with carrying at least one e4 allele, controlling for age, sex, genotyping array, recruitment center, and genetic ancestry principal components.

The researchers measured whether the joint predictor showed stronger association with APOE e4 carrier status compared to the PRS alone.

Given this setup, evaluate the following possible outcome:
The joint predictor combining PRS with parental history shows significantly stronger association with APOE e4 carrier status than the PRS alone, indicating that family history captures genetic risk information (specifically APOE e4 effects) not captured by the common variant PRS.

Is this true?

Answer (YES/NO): YES